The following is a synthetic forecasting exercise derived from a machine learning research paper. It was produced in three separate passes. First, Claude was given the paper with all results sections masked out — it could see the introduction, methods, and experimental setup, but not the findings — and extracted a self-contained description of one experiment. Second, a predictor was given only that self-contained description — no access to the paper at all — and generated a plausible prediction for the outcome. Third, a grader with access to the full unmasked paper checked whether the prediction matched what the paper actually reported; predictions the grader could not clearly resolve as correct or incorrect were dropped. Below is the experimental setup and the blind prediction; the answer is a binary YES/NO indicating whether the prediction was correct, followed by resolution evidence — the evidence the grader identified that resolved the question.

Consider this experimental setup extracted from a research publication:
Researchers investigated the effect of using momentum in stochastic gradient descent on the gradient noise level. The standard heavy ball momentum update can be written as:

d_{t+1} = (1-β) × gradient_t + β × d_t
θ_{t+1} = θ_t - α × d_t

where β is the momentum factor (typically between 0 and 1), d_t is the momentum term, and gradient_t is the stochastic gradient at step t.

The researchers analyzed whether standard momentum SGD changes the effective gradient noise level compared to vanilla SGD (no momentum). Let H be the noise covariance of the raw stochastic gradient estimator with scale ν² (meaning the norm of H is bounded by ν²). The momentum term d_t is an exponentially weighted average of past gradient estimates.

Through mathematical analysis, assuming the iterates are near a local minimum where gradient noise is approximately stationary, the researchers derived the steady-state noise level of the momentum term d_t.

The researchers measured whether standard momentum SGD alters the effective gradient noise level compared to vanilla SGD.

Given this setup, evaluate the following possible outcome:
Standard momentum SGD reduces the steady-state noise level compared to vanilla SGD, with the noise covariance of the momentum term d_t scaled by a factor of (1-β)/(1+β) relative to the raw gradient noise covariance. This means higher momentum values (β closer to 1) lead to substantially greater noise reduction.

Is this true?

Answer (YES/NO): NO